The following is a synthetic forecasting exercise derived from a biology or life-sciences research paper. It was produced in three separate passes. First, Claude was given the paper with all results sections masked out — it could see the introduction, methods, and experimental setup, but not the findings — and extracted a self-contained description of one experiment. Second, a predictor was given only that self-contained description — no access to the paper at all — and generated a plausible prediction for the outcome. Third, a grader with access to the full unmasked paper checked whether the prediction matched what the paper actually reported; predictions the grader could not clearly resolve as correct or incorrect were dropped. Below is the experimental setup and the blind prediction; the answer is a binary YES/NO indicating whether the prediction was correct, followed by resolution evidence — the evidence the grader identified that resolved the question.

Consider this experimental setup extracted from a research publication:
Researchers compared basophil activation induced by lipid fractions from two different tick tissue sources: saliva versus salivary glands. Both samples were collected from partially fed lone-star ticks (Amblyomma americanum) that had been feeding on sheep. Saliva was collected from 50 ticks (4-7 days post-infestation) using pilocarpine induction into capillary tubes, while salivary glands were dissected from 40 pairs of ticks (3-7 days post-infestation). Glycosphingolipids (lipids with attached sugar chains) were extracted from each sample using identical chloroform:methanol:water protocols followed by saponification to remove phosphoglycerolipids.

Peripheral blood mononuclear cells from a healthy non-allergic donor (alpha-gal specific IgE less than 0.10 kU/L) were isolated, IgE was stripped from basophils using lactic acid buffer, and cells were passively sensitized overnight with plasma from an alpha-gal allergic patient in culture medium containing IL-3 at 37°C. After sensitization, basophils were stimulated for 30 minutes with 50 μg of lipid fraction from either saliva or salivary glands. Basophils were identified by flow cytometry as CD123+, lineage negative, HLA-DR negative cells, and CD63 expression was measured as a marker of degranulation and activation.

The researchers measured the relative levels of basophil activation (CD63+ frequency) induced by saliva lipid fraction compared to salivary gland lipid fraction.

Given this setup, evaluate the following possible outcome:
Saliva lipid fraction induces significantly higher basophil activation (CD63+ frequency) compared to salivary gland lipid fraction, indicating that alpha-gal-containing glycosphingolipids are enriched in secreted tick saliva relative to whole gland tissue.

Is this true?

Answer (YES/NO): NO